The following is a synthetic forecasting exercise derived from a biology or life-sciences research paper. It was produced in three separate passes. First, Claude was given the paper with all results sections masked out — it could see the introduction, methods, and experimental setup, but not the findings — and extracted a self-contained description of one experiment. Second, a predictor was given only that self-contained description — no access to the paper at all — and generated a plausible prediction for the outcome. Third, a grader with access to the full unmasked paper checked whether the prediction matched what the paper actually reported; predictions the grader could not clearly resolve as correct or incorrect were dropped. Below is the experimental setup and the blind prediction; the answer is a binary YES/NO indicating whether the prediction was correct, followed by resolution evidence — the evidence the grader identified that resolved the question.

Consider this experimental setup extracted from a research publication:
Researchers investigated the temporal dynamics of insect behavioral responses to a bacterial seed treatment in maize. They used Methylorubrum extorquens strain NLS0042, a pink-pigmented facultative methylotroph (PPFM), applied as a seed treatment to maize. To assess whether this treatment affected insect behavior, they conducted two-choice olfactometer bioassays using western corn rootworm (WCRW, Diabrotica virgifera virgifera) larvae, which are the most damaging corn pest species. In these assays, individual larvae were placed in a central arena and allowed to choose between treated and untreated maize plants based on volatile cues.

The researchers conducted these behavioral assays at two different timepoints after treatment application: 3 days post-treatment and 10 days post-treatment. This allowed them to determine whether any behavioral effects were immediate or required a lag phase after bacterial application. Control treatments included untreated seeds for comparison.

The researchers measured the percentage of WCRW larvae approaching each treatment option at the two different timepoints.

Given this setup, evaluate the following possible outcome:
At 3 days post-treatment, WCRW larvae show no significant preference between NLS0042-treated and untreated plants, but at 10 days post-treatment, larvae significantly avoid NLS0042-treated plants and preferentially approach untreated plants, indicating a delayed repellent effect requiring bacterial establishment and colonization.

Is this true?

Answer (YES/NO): YES